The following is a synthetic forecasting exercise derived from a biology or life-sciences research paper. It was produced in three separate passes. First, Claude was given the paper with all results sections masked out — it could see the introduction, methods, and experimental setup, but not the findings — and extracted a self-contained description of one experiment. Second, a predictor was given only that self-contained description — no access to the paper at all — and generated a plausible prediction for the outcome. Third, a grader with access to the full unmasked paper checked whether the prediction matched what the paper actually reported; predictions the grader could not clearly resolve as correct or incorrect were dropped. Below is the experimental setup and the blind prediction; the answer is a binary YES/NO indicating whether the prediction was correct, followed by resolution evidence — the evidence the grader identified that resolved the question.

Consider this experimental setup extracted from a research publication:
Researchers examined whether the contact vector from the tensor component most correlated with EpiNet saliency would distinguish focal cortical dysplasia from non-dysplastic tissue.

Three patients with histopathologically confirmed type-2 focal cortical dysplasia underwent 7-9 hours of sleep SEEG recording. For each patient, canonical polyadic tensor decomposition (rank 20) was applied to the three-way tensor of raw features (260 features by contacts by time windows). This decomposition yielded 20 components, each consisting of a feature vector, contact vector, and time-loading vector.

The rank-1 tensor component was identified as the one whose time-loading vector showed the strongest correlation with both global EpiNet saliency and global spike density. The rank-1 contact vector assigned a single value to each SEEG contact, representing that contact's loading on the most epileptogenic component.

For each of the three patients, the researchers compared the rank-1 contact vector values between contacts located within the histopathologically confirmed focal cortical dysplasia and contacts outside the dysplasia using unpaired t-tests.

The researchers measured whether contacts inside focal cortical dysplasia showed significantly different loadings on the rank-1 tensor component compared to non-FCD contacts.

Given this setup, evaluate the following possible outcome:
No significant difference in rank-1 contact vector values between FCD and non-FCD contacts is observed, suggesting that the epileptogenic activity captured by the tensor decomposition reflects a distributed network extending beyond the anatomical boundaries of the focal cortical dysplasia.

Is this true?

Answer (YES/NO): NO